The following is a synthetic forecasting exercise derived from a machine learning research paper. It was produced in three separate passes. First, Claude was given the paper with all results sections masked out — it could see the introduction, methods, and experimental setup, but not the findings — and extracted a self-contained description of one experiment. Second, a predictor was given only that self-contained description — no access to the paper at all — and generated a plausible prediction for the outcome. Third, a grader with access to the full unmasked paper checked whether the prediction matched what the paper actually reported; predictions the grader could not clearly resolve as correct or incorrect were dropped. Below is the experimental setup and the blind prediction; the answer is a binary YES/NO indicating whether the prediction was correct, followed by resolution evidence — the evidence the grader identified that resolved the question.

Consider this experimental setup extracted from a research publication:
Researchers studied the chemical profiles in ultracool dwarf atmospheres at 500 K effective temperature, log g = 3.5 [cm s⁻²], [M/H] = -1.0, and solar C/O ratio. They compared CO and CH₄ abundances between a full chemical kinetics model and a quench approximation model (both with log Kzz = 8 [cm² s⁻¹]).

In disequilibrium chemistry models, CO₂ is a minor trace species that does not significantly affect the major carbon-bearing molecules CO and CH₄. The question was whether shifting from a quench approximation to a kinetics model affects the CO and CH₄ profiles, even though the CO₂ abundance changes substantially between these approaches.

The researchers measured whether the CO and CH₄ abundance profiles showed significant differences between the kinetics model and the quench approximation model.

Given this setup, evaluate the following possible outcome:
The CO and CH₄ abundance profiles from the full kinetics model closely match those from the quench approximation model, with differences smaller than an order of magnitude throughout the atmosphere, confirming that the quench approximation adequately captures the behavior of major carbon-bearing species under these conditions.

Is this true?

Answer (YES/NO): YES